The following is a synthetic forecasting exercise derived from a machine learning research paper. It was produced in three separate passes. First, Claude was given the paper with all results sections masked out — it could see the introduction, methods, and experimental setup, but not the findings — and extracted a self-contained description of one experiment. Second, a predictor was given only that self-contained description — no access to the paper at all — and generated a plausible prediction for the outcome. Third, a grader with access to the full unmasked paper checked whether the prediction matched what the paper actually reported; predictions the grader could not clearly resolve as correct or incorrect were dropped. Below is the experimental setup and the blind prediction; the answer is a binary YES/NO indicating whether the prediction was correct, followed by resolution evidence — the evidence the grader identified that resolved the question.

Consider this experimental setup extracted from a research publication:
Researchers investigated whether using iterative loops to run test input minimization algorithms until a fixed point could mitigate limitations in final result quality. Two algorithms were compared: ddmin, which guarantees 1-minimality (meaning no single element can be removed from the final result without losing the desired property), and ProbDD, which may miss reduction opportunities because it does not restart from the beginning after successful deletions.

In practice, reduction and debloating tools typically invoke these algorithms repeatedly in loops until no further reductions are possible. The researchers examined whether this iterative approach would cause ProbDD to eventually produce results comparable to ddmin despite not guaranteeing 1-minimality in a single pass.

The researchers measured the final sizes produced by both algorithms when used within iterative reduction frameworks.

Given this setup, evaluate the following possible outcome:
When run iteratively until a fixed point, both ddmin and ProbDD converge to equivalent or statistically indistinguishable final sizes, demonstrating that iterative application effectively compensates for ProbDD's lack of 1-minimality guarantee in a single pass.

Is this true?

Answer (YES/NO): YES